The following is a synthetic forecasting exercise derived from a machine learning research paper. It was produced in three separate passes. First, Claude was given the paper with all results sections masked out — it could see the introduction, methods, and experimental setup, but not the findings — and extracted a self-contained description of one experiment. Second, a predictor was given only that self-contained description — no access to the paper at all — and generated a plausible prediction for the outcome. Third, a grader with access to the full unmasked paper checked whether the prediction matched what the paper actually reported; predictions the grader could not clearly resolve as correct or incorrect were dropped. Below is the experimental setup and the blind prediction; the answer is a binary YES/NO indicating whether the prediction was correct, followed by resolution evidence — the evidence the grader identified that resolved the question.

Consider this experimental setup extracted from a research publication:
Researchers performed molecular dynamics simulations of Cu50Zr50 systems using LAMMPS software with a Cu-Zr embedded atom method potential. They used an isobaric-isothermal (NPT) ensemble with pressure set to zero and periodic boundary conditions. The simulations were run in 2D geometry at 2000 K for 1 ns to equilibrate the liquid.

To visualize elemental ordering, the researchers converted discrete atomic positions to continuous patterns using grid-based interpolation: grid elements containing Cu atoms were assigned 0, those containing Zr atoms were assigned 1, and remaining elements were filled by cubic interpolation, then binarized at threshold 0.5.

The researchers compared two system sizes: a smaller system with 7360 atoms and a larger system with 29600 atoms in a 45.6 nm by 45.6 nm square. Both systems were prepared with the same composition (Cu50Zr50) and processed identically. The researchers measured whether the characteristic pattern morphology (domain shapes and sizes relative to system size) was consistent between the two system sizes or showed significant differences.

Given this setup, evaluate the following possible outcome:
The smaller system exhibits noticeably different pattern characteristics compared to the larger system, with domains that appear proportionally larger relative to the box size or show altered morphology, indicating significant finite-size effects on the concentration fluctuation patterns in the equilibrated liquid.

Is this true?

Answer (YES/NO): NO